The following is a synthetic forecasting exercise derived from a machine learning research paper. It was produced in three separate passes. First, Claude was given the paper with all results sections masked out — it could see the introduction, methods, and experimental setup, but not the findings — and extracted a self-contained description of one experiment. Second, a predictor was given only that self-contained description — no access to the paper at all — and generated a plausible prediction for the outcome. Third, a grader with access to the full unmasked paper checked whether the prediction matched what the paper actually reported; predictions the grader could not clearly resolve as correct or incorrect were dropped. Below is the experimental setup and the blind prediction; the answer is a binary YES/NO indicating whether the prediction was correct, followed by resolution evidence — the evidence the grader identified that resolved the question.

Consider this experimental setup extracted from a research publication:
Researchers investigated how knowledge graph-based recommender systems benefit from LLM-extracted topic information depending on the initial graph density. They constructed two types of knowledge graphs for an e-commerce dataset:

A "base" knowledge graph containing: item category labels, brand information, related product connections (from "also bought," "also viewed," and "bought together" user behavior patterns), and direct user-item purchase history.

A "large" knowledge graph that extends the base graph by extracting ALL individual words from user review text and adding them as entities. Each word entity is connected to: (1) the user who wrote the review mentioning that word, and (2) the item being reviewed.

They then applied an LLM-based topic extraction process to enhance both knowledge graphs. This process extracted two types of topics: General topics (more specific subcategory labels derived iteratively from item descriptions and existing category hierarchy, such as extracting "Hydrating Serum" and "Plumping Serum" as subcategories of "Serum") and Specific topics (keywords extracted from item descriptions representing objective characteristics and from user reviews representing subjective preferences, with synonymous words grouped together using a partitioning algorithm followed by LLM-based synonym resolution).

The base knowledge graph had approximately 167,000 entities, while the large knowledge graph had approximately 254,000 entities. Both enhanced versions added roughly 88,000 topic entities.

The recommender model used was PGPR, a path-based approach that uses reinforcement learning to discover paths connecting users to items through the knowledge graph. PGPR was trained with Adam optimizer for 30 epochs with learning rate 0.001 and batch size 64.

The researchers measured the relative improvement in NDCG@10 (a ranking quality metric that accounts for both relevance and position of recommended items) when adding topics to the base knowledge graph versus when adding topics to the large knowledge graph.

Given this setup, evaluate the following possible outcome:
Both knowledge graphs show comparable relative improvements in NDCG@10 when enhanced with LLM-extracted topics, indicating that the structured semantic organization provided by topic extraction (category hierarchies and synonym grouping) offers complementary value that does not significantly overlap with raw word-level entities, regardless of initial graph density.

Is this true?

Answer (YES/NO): NO